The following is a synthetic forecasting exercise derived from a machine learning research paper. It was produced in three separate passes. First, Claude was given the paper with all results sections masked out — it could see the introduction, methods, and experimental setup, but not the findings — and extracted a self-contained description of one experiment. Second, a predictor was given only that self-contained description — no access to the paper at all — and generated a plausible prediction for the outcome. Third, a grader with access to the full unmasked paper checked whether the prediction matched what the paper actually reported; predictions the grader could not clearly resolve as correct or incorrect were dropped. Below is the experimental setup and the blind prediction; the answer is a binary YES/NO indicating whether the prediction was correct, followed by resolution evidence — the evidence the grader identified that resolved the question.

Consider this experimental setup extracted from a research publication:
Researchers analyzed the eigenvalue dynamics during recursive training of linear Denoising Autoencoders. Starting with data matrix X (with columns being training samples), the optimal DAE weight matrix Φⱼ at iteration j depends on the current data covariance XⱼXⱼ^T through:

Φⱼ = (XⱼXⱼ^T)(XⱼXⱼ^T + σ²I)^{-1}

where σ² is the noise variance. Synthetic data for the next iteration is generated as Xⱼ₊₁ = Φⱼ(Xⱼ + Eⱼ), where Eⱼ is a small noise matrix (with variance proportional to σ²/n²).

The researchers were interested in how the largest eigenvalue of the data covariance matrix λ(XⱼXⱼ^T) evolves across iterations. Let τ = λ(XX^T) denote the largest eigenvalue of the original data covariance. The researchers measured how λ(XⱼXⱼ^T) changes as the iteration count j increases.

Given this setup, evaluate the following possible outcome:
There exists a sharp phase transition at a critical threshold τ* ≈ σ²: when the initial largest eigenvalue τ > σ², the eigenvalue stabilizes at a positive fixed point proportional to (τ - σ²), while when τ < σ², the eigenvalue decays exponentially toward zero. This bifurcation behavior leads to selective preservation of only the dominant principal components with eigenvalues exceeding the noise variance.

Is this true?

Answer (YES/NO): NO